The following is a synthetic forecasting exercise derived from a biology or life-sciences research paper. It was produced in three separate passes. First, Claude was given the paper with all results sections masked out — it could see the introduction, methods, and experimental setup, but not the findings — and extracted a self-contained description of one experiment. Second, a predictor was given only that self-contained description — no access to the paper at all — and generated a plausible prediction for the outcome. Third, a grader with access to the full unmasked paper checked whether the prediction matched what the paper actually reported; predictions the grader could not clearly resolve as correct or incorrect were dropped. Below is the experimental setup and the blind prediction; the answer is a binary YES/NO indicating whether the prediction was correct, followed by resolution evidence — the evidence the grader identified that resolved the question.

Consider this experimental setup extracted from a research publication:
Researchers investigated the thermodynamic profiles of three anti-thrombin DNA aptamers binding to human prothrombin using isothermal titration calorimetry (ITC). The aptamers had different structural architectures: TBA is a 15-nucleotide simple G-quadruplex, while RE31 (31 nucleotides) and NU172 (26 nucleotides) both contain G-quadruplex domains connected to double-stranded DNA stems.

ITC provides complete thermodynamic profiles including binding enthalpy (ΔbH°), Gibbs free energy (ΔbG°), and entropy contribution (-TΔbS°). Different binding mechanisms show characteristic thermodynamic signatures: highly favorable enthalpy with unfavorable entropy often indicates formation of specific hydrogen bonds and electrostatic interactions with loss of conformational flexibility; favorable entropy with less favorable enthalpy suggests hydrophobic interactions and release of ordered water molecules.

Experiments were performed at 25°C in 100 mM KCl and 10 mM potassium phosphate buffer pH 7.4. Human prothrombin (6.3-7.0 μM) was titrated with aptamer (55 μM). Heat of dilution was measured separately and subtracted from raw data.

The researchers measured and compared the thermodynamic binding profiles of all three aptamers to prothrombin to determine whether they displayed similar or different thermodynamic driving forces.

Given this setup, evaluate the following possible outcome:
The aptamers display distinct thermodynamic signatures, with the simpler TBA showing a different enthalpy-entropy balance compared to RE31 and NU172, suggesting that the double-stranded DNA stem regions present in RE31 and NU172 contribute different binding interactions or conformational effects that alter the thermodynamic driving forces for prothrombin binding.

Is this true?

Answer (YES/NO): NO